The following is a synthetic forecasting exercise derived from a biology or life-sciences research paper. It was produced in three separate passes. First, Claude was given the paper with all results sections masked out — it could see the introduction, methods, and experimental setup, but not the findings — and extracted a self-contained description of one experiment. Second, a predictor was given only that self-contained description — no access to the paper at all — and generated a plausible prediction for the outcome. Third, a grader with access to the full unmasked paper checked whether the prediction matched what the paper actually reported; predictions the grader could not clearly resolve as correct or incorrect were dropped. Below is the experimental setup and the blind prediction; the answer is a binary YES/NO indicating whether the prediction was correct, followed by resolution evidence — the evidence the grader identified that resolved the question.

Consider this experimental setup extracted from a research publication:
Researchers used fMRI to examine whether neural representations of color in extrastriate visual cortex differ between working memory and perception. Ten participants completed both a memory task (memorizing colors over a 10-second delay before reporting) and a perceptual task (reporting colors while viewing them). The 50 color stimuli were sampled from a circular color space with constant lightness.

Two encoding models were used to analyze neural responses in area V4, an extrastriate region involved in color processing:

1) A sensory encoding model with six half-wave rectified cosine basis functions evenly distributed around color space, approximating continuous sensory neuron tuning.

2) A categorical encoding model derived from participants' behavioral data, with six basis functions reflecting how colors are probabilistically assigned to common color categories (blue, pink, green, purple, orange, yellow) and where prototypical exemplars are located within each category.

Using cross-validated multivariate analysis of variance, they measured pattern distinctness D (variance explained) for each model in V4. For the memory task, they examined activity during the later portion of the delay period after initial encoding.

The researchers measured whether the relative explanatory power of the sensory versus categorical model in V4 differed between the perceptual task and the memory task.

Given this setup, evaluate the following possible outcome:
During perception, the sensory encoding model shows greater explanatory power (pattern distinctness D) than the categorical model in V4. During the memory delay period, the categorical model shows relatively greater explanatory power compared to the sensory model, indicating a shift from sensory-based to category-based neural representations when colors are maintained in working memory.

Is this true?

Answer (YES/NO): NO